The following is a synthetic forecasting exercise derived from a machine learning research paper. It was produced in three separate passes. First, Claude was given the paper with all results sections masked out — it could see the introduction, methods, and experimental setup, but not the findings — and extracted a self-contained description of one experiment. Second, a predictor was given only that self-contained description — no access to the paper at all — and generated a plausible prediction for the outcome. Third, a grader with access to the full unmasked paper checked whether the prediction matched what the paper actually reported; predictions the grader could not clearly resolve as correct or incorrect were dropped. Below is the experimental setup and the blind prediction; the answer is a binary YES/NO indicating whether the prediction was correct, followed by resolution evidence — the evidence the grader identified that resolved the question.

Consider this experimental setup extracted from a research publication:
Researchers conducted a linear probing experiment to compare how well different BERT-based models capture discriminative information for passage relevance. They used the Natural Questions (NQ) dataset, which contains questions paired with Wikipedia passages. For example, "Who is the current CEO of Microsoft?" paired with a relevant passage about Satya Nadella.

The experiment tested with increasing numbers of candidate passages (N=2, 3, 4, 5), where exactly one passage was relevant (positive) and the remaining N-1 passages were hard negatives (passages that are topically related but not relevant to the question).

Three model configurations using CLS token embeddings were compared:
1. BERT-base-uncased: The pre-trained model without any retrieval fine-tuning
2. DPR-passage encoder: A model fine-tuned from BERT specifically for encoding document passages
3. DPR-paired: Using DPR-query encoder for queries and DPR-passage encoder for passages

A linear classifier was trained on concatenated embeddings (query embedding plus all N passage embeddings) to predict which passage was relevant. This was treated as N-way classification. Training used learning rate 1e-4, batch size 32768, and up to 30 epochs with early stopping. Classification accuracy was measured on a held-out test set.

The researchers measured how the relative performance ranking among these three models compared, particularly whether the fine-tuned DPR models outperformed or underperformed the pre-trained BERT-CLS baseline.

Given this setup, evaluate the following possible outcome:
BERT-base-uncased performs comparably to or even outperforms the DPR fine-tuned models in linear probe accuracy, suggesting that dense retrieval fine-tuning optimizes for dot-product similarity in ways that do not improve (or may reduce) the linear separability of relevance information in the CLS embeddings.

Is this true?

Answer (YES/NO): YES